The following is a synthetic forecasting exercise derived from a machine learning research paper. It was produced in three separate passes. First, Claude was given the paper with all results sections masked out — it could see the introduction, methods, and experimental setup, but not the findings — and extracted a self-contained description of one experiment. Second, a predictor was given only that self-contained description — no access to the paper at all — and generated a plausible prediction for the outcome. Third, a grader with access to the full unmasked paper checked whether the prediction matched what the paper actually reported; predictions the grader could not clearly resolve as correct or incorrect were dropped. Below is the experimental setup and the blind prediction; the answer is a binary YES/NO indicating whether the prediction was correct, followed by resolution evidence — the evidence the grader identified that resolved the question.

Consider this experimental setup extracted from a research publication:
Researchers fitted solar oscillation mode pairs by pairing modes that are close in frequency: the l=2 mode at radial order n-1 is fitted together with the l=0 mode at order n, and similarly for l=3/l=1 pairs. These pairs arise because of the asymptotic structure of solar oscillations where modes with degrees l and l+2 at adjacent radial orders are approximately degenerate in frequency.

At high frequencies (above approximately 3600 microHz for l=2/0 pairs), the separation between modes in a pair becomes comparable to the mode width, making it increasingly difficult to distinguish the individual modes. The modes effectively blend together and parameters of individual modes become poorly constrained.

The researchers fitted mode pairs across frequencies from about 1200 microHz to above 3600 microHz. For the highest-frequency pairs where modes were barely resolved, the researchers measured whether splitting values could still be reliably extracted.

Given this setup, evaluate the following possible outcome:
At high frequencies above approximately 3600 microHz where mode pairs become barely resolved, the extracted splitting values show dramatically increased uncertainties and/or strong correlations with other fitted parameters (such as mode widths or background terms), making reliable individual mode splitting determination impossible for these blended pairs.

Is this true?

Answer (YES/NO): YES